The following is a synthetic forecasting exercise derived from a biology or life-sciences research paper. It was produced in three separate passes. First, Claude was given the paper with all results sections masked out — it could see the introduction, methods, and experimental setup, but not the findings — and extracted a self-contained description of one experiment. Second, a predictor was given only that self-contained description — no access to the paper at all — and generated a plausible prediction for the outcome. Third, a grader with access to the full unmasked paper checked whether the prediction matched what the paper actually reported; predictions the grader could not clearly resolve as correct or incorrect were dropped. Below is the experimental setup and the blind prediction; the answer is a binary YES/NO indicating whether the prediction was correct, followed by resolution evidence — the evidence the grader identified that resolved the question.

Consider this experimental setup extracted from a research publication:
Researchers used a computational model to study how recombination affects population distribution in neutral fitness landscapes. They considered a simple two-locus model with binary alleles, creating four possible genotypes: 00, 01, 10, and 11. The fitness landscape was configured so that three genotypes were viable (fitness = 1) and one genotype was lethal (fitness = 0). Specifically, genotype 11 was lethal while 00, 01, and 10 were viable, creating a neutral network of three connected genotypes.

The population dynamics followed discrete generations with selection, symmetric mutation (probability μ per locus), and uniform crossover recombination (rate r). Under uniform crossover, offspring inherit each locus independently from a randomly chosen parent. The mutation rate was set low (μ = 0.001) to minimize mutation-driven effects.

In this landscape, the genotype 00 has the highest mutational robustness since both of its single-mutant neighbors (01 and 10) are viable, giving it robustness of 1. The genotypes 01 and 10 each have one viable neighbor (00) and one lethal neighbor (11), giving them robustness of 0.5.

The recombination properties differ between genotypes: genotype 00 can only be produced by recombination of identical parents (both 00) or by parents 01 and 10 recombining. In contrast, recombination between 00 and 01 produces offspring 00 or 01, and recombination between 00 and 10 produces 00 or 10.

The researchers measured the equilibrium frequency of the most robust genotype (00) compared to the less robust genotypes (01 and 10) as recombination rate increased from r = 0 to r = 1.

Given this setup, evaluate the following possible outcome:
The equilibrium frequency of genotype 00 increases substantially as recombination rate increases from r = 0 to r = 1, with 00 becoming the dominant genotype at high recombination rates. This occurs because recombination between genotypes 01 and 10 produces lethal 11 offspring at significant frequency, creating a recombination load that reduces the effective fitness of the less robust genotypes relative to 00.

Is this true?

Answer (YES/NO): YES